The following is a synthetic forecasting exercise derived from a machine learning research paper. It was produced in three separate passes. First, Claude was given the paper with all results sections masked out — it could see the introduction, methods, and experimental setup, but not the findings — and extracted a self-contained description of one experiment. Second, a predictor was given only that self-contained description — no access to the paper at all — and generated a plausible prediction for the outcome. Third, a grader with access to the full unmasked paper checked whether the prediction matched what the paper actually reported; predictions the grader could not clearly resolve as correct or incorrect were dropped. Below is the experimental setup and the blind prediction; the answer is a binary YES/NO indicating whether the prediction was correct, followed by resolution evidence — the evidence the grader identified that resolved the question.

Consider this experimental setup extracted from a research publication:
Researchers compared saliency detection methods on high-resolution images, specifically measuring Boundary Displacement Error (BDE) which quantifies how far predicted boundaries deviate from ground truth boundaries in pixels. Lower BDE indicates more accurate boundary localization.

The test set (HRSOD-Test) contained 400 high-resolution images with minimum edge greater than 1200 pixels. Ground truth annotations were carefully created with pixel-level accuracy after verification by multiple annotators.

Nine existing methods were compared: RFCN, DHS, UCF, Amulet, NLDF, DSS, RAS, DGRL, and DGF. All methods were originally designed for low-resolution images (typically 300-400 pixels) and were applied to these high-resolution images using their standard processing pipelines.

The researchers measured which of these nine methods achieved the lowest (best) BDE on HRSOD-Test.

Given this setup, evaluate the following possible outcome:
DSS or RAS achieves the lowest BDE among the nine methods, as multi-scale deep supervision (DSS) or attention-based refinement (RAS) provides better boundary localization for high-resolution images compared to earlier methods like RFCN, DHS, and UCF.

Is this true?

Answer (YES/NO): NO